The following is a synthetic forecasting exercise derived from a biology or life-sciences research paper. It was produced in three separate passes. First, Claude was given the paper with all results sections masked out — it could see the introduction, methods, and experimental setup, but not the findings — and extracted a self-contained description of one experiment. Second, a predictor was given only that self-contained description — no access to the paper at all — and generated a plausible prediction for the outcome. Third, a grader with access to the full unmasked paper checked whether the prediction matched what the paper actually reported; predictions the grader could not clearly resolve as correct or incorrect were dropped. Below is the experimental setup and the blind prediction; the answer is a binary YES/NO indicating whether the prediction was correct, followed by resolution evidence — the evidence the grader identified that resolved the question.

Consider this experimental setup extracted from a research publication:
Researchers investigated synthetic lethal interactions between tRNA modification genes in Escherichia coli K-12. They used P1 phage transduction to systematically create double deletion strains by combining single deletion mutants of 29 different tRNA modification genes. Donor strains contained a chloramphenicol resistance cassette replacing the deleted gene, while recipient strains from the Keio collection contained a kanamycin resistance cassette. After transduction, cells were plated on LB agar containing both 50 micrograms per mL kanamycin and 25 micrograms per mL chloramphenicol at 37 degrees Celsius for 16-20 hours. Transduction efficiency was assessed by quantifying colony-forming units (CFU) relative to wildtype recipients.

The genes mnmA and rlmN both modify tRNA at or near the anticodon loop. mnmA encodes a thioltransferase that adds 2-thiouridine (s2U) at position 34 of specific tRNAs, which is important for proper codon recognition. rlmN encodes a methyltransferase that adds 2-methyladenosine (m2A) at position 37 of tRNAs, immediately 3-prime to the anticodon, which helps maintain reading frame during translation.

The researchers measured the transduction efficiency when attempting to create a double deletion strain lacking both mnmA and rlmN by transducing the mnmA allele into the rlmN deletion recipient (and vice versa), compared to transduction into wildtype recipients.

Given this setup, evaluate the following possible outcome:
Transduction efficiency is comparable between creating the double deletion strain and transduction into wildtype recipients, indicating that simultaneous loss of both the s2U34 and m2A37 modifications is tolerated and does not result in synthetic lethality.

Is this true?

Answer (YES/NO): YES